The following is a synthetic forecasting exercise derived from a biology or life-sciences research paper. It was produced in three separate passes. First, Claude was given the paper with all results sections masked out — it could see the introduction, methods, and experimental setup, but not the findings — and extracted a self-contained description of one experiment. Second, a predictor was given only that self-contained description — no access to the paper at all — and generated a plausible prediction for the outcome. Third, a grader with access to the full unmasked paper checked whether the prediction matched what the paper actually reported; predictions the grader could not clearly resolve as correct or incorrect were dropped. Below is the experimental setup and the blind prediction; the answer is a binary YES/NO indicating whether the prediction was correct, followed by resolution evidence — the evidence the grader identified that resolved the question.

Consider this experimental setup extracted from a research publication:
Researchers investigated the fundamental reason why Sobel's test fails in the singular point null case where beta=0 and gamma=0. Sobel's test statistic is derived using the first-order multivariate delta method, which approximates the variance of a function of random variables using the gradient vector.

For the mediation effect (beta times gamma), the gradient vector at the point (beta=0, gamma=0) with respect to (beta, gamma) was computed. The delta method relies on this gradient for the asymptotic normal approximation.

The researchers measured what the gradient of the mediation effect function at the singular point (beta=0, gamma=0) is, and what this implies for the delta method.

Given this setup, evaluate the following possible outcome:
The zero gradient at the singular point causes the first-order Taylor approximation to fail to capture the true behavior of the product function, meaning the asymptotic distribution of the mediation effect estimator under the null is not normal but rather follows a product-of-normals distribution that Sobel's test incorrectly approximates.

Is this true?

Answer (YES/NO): NO